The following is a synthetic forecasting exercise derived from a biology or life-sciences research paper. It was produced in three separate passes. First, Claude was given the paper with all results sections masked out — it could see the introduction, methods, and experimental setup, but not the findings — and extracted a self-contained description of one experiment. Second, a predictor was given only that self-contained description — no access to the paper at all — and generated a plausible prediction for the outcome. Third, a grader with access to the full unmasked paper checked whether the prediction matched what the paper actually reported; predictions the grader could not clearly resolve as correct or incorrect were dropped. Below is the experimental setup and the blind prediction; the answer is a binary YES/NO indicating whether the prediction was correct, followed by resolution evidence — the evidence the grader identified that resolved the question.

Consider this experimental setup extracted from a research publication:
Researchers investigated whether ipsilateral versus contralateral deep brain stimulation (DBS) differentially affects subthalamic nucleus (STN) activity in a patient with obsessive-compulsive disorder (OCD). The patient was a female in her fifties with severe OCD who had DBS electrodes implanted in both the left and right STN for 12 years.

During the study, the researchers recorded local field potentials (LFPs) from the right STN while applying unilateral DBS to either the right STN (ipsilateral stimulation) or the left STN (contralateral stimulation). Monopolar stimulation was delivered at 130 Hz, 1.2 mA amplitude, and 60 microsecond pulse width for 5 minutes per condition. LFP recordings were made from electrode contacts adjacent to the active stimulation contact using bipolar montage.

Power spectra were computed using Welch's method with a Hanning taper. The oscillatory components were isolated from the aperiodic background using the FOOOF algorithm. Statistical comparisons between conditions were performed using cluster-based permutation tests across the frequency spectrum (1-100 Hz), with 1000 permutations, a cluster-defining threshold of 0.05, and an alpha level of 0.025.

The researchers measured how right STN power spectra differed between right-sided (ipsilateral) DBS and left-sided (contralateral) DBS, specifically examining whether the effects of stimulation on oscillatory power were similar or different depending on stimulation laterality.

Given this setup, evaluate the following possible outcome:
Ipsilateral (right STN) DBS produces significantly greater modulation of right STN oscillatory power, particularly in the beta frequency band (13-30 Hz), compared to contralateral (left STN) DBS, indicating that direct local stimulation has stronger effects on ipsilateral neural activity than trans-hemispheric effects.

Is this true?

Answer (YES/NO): YES